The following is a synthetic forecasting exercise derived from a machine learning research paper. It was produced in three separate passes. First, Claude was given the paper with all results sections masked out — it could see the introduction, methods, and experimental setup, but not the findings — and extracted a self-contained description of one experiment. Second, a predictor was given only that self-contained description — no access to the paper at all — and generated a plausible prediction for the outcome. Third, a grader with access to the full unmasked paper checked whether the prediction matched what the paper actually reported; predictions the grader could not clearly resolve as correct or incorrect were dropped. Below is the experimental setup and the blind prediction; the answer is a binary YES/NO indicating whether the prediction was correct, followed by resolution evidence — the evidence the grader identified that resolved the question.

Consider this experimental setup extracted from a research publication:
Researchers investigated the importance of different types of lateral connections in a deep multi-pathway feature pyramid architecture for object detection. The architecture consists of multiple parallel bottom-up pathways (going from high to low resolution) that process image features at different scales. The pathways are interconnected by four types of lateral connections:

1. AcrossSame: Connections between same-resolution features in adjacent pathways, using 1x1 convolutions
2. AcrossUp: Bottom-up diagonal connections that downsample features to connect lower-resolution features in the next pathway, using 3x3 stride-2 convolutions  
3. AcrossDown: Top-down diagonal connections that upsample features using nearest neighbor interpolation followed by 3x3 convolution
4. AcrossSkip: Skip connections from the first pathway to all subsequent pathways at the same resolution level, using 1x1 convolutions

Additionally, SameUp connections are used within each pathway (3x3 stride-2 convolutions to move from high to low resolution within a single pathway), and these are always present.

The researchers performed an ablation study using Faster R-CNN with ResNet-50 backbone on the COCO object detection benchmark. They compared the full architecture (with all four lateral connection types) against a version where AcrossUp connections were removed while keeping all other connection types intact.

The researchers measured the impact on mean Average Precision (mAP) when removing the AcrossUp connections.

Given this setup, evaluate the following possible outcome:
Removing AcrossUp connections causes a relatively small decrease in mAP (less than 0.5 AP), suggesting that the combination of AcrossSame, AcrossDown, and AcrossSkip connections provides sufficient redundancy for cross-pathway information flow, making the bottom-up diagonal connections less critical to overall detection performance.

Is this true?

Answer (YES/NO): NO